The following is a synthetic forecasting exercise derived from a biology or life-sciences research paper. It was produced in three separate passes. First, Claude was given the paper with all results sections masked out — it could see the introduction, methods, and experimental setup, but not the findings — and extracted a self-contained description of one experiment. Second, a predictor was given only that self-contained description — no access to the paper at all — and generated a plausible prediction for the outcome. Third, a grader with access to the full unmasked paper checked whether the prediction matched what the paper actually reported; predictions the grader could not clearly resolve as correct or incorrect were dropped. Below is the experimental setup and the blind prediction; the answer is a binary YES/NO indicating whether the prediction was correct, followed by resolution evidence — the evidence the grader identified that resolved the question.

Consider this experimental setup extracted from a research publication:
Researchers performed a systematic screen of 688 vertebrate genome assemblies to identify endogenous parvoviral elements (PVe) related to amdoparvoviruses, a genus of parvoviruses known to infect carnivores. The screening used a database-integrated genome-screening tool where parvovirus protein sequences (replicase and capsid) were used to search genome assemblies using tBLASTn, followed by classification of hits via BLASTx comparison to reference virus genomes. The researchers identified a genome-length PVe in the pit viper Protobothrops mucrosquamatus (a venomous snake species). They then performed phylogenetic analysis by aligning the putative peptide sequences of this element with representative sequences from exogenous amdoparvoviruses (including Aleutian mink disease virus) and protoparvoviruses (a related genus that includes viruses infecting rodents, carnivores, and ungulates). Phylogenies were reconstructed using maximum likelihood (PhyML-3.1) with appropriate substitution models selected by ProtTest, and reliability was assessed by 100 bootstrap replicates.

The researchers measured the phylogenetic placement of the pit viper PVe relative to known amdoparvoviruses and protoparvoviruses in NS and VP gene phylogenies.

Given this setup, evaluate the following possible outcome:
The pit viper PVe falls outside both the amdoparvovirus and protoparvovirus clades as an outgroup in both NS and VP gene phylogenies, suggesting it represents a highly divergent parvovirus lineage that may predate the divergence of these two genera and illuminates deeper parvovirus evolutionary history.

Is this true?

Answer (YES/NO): NO